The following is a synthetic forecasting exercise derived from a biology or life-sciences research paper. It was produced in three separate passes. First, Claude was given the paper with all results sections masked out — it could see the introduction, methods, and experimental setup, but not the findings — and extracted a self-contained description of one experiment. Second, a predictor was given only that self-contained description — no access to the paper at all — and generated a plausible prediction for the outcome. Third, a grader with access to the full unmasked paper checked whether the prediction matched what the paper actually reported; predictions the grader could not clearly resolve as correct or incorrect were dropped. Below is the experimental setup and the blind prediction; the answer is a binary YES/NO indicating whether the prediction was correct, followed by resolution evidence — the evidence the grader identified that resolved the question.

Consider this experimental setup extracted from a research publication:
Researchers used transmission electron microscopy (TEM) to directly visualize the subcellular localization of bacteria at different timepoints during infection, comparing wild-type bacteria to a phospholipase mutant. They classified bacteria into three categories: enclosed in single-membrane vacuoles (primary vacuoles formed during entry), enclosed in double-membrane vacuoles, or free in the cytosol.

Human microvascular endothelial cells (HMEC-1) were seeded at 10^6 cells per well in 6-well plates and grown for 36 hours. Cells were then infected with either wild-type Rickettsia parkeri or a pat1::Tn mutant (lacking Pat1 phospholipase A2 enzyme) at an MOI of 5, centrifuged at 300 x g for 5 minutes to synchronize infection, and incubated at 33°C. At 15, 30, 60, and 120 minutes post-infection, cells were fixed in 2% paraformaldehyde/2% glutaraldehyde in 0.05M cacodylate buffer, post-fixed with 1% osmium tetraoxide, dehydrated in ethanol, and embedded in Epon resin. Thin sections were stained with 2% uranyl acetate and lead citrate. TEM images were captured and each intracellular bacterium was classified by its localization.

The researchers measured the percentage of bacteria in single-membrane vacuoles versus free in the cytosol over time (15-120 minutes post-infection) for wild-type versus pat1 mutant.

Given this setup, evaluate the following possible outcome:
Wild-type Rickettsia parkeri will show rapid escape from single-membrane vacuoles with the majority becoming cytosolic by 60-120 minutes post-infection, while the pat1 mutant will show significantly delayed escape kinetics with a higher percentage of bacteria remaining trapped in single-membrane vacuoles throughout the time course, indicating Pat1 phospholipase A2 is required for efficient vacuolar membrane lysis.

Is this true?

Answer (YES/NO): YES